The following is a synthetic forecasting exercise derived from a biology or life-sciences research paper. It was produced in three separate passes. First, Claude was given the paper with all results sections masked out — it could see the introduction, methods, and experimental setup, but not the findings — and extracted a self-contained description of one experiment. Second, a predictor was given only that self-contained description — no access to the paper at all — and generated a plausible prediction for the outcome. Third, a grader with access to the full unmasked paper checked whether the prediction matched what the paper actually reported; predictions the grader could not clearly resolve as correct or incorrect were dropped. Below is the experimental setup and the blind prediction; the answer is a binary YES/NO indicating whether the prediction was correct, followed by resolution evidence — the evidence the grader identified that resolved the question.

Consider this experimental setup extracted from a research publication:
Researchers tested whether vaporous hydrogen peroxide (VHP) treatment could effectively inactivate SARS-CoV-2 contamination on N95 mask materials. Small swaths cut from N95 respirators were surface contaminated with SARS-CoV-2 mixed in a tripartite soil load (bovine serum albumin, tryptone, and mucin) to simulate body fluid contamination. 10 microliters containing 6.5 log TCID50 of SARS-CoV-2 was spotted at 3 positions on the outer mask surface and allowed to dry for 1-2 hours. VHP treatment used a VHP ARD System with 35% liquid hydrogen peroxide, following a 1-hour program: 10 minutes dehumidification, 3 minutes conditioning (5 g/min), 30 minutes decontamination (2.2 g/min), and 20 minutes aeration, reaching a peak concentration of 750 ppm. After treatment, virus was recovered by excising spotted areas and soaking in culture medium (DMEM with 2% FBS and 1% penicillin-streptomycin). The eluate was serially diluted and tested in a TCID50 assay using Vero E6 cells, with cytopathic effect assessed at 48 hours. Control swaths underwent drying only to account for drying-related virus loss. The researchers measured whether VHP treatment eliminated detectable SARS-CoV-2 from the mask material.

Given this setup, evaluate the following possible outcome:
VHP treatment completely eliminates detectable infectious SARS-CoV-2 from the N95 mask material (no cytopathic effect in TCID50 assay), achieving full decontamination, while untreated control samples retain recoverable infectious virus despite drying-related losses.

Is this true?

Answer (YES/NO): YES